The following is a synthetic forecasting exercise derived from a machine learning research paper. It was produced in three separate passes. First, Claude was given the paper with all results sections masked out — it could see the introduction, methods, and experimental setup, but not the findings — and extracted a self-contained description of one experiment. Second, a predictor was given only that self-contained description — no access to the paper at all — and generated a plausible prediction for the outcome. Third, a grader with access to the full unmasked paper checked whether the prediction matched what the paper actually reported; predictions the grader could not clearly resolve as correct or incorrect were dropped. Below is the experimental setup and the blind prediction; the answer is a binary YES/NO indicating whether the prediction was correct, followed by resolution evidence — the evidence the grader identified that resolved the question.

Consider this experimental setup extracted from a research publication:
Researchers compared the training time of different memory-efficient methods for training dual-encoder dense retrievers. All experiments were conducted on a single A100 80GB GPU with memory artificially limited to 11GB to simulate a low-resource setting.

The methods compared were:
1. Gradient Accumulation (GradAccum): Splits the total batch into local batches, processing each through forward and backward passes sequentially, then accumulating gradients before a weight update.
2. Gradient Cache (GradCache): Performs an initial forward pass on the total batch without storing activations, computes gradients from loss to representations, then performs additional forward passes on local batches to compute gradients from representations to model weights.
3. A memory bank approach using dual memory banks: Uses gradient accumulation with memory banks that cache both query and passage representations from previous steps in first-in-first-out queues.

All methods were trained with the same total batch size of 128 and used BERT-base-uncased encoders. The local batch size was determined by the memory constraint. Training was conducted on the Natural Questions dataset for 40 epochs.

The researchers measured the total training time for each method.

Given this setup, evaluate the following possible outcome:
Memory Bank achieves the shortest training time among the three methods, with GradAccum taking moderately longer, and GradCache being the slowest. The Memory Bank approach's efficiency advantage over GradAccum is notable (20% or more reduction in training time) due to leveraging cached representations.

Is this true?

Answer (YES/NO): NO